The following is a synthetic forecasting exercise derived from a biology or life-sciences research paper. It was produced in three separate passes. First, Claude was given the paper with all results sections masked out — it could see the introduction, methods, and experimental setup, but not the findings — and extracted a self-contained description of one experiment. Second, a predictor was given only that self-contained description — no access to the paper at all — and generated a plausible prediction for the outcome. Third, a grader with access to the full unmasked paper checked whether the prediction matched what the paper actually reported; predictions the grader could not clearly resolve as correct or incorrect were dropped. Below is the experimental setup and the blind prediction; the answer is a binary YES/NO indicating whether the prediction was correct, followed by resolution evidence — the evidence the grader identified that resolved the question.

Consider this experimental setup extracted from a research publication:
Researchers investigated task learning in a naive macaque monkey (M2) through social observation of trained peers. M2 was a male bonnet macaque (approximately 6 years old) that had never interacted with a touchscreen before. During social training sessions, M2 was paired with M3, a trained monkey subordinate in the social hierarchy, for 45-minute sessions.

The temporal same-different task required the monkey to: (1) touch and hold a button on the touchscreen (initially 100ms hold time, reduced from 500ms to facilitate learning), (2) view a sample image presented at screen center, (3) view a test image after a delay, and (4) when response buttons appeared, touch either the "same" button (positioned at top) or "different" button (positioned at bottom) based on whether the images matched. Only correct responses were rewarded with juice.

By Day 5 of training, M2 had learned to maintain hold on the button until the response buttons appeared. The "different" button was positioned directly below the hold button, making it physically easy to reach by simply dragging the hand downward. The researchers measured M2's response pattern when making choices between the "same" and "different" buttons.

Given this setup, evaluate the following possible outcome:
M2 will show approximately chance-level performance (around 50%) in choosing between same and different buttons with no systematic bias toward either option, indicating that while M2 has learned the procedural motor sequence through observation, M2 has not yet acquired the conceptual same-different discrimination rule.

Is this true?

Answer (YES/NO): NO